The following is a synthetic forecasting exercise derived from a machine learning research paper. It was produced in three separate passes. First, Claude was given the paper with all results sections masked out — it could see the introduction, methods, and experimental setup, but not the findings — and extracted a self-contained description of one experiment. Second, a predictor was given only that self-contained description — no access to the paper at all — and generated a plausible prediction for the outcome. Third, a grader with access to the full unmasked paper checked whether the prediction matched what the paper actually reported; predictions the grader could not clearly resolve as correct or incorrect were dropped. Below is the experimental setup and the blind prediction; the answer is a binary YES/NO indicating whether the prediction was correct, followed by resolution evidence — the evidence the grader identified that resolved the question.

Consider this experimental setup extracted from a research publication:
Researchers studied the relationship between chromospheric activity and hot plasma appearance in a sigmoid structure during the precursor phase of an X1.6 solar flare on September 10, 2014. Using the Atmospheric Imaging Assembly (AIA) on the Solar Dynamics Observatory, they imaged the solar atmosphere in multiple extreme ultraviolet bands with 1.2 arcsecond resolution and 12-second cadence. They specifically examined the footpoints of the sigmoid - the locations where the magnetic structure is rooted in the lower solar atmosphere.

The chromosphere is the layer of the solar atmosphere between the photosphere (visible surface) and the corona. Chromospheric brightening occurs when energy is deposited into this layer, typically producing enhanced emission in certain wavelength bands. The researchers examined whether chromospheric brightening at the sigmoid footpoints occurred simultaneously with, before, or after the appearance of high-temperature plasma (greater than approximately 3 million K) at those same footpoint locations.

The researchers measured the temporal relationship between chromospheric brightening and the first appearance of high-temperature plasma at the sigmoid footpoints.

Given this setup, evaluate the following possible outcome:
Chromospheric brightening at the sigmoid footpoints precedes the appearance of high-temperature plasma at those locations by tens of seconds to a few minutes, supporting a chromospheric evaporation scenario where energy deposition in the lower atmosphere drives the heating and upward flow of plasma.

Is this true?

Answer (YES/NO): NO